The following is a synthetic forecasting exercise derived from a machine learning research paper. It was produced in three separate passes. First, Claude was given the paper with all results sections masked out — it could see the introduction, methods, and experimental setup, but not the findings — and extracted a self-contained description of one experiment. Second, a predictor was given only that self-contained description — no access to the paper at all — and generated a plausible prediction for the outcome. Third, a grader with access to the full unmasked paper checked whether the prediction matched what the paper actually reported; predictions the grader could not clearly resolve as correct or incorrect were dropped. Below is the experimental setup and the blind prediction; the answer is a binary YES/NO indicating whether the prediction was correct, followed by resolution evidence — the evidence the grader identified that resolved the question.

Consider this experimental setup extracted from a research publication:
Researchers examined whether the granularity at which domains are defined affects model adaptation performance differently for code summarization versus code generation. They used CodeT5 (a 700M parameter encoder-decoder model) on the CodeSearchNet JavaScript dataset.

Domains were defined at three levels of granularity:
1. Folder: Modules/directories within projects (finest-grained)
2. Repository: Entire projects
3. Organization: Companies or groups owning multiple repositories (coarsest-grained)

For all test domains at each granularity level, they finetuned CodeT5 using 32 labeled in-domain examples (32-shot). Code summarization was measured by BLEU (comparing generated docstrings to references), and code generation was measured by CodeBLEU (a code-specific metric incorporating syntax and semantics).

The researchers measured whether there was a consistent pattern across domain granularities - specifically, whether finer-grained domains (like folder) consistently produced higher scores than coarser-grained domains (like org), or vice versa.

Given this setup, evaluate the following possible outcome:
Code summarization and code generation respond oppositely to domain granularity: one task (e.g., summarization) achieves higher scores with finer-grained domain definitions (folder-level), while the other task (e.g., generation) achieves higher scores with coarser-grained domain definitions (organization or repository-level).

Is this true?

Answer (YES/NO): YES